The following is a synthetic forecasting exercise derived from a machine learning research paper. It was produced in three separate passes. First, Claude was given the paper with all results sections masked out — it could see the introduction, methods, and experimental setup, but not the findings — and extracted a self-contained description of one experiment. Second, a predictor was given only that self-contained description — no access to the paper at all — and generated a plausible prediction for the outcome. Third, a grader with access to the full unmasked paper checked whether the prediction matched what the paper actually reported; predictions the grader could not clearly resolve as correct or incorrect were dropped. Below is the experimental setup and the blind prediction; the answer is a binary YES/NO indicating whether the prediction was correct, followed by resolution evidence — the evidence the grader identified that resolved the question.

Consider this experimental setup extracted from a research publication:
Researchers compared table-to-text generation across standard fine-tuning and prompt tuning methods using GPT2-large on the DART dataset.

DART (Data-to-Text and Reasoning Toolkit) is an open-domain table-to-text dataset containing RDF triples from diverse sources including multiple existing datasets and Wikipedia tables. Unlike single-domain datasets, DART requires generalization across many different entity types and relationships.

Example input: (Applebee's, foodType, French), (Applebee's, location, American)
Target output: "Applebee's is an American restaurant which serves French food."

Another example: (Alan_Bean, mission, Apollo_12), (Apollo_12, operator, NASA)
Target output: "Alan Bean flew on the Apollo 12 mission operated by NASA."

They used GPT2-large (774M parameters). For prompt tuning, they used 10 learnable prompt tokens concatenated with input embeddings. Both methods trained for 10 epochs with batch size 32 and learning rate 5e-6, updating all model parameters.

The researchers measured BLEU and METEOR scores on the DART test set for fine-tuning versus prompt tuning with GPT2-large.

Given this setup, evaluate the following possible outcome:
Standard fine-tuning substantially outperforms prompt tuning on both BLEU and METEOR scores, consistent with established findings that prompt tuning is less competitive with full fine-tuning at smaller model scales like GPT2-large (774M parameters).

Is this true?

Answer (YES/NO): NO